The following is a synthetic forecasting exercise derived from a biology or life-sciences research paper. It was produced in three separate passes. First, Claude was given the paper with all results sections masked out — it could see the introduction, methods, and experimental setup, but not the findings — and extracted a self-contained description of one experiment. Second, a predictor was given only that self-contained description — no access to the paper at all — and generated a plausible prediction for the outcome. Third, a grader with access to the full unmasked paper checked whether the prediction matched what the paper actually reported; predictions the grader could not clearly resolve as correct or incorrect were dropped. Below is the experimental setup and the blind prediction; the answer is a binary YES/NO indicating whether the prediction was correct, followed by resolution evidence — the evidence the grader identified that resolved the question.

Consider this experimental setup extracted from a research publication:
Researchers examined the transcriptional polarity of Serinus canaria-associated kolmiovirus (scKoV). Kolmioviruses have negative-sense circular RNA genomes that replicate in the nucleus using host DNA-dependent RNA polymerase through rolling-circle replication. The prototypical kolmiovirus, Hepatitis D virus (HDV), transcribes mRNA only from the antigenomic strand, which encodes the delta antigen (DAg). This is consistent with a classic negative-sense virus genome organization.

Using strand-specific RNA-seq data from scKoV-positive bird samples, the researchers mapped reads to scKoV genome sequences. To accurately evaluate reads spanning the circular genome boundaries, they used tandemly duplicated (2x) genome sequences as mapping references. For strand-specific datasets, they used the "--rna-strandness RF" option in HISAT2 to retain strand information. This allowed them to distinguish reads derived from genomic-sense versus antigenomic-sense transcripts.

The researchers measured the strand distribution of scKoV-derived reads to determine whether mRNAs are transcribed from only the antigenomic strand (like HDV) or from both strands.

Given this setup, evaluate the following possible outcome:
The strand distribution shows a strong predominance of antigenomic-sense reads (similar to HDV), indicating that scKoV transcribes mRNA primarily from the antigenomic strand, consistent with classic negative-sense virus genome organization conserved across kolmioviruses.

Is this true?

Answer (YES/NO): NO